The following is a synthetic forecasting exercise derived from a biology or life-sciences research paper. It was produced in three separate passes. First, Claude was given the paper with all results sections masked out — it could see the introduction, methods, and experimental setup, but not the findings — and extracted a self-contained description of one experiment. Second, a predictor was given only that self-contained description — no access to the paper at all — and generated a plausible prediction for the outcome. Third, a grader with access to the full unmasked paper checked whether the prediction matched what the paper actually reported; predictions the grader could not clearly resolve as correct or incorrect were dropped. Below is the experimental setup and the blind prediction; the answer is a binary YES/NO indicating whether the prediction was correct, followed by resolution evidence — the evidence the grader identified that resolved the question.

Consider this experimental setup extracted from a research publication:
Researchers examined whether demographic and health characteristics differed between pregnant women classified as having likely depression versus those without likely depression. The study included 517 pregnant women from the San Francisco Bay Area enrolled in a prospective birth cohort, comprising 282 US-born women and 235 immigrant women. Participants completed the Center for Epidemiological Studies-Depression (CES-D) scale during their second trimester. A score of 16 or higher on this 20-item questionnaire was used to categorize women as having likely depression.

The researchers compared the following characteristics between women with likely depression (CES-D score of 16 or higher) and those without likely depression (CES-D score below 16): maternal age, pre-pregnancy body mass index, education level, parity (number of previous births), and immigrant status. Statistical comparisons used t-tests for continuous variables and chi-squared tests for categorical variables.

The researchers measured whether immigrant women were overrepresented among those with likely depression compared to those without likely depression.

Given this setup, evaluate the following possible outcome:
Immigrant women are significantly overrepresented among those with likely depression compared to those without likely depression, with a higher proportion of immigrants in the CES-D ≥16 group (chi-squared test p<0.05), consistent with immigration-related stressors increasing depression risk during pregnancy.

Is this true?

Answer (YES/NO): YES